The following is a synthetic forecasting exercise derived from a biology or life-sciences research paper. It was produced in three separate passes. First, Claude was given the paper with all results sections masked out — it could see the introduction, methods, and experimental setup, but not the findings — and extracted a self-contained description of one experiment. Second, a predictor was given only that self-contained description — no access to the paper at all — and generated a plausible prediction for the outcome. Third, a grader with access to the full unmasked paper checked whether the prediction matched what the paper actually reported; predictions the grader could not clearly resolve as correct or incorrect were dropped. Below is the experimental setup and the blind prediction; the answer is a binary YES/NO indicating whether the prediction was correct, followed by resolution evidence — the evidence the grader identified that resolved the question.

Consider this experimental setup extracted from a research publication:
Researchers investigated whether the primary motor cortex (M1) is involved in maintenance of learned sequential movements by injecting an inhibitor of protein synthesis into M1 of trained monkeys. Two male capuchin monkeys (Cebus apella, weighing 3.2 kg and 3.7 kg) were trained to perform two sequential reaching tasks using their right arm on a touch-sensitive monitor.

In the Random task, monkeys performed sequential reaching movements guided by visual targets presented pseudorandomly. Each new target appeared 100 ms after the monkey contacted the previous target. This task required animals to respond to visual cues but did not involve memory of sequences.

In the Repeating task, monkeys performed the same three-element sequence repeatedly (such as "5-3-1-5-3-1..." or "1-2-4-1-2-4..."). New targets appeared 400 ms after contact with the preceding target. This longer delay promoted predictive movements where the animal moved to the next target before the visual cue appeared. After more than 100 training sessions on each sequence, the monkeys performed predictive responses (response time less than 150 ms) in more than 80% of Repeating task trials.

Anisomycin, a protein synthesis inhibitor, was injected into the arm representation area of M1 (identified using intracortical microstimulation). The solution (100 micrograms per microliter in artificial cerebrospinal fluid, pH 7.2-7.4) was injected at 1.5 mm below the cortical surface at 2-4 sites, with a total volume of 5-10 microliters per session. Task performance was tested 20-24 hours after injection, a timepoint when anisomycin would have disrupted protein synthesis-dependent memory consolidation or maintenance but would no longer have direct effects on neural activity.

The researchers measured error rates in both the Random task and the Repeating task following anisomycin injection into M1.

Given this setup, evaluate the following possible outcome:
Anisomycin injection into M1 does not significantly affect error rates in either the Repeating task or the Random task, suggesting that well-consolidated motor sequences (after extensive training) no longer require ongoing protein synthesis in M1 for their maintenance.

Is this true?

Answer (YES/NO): NO